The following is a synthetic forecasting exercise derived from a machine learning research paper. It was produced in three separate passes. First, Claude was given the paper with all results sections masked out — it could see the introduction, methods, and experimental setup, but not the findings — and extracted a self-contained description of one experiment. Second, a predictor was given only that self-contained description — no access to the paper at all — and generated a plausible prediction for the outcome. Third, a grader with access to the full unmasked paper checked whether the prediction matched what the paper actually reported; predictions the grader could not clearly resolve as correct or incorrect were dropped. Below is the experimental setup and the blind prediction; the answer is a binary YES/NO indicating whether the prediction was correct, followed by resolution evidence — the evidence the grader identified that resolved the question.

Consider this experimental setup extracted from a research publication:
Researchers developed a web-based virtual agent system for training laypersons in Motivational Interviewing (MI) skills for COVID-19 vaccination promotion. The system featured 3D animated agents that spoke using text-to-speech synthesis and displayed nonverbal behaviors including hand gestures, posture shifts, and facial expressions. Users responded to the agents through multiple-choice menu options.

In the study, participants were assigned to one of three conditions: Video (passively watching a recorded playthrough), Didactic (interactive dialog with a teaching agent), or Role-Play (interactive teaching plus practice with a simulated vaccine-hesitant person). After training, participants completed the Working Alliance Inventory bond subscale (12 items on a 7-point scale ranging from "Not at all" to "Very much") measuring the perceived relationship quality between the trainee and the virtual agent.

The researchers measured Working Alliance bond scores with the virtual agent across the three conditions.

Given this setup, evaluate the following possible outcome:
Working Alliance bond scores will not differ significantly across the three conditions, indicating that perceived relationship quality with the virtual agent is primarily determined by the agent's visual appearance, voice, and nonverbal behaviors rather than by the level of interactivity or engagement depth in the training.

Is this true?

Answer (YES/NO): YES